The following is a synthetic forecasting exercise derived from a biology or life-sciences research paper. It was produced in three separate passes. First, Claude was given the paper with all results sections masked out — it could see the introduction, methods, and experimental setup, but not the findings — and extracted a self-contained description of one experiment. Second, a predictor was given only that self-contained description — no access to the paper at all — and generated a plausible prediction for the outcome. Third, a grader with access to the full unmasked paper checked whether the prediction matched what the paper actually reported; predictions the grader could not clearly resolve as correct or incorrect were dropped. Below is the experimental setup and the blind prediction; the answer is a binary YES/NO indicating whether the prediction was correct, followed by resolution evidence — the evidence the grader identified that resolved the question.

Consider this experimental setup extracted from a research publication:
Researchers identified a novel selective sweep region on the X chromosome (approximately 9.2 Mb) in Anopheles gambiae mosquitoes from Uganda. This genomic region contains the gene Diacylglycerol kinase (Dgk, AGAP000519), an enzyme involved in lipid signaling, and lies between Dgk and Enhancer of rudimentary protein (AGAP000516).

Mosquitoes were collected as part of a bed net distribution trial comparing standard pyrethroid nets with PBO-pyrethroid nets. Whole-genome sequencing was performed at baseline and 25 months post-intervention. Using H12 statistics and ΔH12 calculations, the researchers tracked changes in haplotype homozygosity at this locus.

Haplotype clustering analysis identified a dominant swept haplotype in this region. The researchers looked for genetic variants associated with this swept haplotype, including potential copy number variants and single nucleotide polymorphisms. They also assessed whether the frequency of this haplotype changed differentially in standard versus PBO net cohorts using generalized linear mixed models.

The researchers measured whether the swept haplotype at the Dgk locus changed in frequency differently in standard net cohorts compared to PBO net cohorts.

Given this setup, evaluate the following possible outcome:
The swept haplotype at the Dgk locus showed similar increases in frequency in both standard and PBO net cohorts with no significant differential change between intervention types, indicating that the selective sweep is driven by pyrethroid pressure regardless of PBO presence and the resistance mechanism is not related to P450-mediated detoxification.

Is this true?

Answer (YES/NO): NO